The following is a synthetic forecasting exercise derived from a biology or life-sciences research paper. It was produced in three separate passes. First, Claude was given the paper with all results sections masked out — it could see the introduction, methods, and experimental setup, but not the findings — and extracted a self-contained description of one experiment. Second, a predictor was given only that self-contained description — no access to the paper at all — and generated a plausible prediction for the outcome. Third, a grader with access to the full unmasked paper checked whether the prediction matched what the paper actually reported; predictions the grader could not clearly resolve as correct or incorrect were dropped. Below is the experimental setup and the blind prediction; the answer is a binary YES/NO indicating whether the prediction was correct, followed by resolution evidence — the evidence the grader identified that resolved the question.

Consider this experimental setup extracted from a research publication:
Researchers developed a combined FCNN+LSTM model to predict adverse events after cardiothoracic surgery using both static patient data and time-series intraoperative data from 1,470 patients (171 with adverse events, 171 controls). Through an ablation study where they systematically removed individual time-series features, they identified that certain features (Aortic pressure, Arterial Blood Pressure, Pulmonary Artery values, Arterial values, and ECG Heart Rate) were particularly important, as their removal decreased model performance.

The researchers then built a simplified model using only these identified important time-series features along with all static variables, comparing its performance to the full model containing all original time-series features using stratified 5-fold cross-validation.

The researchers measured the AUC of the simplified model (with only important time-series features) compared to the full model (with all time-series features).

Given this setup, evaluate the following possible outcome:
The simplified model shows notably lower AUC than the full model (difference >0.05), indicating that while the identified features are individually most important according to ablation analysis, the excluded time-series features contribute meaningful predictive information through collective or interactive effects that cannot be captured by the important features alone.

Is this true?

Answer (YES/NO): NO